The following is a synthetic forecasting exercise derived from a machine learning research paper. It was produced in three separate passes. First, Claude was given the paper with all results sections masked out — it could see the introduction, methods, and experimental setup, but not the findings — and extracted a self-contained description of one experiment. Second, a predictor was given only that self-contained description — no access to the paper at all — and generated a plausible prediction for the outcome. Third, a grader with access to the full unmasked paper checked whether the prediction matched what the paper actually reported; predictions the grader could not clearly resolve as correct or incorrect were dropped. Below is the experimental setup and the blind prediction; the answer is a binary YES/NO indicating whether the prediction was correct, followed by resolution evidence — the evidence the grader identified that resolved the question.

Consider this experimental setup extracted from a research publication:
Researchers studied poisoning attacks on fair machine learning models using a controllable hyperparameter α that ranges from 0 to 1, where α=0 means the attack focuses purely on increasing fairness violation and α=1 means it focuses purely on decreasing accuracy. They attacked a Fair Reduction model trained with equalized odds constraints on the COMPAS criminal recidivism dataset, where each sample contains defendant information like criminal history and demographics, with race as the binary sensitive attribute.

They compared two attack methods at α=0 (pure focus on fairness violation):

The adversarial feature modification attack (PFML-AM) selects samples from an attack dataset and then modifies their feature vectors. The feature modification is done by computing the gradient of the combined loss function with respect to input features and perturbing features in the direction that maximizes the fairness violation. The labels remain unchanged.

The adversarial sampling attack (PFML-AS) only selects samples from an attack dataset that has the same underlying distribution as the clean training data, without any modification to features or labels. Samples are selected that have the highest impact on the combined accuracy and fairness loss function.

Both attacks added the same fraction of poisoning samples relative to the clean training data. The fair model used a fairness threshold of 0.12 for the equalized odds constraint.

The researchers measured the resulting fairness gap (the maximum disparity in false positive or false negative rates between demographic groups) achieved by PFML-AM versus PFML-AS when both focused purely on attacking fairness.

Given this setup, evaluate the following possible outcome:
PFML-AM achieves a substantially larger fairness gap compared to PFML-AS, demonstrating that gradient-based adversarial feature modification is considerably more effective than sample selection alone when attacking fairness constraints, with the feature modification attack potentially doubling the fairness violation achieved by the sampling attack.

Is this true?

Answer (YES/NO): NO